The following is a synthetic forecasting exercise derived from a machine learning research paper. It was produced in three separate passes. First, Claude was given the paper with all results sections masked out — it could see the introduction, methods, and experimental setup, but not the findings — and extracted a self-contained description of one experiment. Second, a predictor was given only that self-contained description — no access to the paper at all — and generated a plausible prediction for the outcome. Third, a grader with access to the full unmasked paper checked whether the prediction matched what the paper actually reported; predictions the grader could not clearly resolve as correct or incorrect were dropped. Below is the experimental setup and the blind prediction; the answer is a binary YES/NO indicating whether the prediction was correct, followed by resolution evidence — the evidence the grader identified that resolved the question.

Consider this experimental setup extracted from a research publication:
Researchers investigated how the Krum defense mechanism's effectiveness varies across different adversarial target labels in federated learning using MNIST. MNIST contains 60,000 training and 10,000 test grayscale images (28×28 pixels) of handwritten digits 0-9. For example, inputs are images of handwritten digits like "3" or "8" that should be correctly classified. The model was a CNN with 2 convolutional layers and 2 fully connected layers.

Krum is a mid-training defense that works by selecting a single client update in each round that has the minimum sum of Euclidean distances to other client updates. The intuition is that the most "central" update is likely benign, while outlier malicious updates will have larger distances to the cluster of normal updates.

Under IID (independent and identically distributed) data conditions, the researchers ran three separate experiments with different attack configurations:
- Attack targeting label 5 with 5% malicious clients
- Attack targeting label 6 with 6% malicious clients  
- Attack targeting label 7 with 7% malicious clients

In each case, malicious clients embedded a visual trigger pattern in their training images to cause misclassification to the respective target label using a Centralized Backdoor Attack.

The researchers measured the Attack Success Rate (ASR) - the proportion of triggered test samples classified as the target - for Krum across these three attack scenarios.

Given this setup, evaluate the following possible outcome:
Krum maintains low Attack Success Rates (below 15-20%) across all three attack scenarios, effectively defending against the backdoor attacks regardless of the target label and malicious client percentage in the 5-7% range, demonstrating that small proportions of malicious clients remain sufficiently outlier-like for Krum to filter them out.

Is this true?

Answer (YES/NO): NO